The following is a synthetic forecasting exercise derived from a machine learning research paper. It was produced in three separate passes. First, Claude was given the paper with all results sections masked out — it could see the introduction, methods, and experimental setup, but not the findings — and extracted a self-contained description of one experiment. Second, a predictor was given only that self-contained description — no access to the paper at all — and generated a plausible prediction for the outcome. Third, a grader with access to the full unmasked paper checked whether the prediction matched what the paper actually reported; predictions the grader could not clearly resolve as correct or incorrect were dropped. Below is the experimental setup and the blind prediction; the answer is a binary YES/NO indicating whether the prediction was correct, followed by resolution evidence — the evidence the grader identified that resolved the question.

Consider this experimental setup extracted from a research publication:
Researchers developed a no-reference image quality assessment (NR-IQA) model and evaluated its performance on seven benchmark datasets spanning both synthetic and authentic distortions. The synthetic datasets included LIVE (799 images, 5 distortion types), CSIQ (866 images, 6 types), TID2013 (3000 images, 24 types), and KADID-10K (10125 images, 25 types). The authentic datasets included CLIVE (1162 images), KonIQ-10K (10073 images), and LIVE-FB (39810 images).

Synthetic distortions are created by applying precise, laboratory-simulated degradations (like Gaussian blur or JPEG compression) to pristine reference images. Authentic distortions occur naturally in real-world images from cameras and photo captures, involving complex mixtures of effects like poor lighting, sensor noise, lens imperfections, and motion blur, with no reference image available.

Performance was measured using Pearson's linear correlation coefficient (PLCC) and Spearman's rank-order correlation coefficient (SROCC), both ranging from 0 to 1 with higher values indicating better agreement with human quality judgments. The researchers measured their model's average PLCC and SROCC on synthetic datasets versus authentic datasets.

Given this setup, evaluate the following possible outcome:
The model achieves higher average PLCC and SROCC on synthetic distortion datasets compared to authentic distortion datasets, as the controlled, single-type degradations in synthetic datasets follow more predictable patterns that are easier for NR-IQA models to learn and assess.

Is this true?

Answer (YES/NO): YES